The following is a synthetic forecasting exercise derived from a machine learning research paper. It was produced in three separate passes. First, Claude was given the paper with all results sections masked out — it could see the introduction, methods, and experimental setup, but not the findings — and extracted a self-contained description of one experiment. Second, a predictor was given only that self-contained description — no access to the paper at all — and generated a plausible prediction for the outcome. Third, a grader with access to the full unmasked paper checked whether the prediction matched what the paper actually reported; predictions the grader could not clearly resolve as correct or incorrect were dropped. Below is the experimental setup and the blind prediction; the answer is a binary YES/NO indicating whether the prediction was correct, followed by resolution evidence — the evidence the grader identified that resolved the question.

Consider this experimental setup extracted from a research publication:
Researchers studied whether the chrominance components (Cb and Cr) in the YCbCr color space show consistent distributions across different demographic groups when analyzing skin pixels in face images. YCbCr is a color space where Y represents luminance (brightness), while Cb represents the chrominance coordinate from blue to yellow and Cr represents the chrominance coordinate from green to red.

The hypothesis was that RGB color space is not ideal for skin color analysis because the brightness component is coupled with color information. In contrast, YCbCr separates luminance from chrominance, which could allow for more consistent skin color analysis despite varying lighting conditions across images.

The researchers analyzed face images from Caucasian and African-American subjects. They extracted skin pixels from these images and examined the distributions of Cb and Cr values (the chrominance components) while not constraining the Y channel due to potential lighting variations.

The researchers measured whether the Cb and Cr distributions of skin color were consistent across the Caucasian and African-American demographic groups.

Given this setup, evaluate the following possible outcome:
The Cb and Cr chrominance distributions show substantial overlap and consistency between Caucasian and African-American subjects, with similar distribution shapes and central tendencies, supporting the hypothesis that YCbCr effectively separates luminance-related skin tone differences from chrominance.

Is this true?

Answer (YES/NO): YES